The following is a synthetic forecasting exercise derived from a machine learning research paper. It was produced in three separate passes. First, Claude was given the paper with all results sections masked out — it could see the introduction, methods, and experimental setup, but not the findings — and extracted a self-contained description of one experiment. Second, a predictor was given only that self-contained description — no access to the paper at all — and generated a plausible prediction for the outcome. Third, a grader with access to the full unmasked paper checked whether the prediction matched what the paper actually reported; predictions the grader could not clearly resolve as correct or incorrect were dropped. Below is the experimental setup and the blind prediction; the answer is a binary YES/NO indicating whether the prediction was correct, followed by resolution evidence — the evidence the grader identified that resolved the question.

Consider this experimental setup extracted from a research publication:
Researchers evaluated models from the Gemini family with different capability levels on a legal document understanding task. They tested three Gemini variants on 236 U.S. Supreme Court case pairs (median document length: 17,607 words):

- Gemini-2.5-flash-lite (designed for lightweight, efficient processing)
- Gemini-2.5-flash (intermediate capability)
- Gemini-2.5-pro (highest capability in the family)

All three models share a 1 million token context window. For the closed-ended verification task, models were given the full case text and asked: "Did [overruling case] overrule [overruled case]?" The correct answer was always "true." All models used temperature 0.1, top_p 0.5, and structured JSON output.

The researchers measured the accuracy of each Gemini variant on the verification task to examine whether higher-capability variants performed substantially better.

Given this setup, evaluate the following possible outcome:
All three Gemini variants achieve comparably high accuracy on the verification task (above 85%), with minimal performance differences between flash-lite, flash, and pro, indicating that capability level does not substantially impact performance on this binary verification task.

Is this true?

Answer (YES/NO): NO